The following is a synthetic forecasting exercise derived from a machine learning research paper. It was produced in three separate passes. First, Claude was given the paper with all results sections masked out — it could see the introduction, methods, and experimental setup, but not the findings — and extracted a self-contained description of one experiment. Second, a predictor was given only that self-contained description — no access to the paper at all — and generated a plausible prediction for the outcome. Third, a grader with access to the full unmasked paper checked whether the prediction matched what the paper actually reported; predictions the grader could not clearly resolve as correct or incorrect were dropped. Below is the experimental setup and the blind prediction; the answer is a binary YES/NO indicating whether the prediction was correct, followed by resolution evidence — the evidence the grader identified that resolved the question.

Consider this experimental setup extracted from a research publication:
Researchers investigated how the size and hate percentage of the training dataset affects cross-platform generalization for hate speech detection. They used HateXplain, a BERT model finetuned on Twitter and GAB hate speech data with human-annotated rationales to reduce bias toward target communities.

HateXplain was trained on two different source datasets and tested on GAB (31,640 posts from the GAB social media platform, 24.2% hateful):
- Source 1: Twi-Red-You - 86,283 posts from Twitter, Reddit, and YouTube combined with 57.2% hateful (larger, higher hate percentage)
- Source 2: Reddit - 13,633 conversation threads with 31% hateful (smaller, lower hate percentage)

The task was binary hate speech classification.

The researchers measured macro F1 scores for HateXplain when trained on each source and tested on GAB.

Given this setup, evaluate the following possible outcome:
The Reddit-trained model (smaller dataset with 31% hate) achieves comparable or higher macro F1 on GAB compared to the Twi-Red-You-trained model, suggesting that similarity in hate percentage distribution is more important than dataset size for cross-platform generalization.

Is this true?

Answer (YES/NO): YES